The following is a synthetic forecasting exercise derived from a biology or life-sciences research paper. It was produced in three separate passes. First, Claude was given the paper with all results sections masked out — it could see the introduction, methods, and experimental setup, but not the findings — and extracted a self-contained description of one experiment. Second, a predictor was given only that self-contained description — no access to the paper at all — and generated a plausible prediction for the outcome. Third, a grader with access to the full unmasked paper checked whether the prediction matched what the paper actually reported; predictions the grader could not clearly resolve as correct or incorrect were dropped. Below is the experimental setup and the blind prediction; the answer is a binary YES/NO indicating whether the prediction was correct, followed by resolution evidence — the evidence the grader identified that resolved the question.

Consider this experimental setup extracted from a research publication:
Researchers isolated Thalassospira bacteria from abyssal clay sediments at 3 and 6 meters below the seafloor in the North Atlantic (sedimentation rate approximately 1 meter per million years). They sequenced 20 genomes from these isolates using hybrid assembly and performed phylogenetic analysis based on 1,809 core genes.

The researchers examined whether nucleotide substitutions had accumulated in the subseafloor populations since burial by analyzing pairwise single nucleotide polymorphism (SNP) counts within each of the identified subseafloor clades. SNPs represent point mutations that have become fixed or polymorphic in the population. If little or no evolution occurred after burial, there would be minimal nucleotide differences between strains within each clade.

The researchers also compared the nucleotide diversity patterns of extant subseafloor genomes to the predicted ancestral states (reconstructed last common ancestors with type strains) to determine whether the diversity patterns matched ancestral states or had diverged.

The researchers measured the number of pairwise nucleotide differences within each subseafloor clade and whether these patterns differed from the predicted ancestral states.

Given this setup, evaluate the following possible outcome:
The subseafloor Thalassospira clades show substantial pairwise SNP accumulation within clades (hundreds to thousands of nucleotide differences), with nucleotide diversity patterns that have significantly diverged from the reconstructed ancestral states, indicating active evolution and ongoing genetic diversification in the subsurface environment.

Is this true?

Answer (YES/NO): NO